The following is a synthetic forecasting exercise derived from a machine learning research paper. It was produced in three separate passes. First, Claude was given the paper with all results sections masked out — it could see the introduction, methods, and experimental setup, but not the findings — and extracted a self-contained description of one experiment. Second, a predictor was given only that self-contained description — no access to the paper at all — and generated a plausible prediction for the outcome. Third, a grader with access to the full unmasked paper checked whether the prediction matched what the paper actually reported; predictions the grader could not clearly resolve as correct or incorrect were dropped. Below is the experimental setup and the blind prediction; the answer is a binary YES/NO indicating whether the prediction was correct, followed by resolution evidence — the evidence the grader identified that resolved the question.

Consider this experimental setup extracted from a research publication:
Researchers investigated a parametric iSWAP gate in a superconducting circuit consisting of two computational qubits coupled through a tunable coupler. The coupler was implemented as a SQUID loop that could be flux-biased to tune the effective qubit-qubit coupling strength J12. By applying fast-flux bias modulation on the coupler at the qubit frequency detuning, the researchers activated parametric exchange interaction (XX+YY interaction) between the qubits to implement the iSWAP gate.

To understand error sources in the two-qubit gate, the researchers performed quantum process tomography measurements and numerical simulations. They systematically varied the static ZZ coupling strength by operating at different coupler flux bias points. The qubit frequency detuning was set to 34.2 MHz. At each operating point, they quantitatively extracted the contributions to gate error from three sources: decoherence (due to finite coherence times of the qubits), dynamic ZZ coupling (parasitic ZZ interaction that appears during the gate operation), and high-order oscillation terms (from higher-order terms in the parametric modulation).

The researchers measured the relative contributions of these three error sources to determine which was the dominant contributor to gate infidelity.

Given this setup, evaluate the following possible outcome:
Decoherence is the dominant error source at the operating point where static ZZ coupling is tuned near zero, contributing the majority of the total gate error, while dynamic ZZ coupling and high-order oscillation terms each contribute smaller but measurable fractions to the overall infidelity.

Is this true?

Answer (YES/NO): YES